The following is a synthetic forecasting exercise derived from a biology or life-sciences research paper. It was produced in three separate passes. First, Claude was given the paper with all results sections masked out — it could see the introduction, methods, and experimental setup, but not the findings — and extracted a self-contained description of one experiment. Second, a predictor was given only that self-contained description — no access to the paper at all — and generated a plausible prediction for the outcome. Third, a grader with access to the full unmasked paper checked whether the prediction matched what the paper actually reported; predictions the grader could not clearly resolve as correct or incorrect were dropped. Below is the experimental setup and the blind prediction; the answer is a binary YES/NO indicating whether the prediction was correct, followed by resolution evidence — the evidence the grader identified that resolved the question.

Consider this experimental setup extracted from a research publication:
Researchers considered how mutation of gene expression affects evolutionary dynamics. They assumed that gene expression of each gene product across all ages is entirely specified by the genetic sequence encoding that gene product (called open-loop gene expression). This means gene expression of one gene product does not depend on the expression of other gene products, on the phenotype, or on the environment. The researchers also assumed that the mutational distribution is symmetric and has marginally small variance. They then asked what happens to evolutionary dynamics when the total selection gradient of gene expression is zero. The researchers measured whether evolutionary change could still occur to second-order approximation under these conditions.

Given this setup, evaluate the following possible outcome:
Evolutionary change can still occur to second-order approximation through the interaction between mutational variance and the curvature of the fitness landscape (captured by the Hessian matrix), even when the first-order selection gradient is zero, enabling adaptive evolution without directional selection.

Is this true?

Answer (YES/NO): YES